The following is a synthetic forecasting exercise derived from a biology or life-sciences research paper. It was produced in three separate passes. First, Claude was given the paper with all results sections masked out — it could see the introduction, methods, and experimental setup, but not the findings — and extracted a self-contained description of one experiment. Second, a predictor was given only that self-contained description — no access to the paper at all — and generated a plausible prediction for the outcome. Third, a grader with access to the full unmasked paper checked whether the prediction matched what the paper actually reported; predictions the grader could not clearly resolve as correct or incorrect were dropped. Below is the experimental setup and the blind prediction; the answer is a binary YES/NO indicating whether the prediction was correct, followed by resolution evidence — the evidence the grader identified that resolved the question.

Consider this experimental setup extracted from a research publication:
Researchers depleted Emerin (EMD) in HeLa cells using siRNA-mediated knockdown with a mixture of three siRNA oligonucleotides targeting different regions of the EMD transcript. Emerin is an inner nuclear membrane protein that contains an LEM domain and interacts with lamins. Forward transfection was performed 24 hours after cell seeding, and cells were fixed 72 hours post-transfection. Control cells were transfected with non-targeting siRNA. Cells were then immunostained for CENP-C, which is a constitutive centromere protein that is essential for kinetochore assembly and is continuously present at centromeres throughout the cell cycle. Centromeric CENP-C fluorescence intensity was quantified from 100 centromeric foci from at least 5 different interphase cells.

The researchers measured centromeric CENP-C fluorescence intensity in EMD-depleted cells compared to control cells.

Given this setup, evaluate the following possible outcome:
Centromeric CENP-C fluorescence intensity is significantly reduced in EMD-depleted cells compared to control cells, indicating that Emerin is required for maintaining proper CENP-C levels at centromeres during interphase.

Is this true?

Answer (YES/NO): YES